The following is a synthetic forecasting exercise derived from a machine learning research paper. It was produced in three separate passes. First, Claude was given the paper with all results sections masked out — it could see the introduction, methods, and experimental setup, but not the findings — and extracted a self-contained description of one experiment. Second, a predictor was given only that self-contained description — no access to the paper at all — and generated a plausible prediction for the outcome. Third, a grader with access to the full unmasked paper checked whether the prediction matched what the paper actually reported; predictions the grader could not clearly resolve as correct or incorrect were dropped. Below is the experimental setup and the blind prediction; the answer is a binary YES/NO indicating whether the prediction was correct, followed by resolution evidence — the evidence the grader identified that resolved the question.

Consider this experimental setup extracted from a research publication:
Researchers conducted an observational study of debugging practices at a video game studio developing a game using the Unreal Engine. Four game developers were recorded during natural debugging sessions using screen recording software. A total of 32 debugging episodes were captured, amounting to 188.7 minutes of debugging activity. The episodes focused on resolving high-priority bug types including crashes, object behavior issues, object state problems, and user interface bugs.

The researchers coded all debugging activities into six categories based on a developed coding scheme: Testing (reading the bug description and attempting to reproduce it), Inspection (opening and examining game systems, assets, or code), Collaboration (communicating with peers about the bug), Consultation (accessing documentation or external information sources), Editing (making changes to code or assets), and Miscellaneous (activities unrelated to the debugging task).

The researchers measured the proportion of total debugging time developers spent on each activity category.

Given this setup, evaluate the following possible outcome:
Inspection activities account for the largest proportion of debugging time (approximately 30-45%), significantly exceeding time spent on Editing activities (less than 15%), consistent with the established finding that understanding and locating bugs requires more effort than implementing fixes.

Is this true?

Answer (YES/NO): YES